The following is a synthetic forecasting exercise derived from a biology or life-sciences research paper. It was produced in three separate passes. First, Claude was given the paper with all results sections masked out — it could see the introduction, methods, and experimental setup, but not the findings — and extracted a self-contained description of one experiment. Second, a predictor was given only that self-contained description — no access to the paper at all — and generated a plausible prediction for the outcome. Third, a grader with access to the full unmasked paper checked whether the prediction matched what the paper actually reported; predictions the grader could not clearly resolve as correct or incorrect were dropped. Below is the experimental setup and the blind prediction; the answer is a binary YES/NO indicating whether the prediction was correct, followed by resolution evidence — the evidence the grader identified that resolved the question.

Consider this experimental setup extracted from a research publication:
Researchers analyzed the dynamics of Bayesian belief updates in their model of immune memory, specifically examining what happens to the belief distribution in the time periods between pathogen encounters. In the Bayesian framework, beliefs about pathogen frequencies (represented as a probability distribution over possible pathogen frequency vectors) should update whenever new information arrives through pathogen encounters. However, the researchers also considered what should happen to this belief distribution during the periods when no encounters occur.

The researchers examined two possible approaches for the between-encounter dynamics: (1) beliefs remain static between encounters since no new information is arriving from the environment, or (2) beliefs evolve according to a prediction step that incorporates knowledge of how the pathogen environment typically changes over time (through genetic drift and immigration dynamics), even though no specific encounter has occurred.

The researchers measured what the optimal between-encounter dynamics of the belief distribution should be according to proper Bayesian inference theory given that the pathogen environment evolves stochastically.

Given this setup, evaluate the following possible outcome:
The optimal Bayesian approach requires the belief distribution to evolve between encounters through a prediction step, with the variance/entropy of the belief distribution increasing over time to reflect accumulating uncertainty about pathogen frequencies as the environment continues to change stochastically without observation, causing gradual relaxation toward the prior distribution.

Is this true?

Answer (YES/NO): YES